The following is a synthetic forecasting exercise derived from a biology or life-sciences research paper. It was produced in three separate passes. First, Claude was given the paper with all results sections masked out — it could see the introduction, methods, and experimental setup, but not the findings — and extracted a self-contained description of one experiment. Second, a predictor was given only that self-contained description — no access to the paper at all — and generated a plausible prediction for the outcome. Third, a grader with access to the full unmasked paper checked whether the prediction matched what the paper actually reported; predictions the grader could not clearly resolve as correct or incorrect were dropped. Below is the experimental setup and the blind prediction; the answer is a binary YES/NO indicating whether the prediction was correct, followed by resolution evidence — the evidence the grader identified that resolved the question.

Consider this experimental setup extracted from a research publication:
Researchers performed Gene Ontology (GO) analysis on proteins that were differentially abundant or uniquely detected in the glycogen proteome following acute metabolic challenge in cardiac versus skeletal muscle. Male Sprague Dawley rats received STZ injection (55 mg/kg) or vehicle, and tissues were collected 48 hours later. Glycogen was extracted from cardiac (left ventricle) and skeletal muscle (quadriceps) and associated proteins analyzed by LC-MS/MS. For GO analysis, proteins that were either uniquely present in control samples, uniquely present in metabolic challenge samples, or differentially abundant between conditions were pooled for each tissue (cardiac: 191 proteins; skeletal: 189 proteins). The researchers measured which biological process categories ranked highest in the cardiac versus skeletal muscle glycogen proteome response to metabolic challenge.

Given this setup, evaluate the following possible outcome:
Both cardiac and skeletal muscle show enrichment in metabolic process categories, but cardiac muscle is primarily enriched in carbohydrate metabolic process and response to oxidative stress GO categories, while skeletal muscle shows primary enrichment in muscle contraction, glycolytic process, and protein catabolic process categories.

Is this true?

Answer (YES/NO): NO